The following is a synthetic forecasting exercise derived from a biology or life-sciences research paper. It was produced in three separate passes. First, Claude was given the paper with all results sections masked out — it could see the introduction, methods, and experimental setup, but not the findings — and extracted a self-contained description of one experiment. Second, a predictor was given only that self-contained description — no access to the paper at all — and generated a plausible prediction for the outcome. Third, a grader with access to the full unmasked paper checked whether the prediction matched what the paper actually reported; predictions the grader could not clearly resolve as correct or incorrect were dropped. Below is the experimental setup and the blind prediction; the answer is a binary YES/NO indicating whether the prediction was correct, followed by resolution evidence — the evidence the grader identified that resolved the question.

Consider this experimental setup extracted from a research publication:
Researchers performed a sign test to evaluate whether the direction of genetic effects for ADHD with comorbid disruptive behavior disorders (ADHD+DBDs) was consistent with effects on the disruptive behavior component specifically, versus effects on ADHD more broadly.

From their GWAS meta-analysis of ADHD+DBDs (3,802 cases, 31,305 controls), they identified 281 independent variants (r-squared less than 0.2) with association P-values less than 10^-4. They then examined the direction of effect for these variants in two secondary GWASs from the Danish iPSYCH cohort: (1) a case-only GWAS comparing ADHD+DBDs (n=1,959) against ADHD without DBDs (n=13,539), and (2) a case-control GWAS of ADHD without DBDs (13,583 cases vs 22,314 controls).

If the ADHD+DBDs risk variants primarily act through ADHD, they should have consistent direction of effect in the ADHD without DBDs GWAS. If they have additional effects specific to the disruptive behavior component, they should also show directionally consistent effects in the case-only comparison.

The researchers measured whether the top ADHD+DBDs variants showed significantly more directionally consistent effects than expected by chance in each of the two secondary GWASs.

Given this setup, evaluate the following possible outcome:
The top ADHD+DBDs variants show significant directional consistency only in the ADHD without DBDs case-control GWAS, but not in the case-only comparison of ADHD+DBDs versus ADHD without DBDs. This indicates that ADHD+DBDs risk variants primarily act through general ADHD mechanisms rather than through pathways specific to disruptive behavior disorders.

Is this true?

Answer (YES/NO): NO